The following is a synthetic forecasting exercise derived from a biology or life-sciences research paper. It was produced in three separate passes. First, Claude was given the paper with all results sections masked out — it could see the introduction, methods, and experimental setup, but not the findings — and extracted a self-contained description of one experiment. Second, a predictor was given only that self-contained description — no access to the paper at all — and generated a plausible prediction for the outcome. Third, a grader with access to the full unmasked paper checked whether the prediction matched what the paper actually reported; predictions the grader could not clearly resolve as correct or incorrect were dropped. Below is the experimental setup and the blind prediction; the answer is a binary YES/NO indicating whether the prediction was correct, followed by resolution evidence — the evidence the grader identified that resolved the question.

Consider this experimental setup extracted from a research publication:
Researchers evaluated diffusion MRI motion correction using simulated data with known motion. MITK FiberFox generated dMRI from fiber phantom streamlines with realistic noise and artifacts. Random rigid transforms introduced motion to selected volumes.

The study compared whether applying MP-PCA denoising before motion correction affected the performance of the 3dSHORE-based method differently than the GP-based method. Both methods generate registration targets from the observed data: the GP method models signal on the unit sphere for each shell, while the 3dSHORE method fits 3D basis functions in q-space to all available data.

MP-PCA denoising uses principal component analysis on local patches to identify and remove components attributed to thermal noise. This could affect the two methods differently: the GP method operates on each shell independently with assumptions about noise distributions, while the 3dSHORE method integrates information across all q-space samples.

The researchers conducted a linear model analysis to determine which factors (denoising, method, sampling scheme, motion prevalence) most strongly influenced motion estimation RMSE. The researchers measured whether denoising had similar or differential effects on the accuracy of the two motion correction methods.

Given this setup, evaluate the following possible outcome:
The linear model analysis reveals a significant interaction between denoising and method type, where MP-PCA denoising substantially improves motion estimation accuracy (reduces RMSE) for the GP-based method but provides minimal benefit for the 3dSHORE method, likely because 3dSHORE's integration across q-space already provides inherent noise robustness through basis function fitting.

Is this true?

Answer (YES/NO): YES